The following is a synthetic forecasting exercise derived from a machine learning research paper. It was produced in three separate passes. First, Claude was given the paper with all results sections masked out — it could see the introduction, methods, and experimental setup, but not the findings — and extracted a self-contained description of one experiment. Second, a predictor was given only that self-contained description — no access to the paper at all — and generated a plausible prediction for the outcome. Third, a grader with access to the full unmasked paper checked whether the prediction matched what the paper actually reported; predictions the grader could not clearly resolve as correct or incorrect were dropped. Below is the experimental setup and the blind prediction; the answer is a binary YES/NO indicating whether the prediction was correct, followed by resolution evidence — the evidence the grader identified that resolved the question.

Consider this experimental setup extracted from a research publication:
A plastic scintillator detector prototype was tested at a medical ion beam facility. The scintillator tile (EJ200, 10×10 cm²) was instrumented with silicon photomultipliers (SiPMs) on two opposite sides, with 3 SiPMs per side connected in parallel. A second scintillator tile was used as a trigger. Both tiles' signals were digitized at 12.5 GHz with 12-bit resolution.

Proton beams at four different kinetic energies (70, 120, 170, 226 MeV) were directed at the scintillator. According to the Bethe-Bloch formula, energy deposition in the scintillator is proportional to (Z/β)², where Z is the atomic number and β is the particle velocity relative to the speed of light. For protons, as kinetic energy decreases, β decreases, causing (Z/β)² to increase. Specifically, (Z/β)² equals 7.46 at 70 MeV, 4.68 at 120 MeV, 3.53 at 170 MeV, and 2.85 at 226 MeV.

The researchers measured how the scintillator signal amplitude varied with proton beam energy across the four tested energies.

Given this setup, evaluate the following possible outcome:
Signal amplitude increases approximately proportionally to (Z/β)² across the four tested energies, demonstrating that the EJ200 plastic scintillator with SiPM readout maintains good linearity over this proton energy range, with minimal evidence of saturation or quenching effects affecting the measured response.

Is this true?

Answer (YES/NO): NO